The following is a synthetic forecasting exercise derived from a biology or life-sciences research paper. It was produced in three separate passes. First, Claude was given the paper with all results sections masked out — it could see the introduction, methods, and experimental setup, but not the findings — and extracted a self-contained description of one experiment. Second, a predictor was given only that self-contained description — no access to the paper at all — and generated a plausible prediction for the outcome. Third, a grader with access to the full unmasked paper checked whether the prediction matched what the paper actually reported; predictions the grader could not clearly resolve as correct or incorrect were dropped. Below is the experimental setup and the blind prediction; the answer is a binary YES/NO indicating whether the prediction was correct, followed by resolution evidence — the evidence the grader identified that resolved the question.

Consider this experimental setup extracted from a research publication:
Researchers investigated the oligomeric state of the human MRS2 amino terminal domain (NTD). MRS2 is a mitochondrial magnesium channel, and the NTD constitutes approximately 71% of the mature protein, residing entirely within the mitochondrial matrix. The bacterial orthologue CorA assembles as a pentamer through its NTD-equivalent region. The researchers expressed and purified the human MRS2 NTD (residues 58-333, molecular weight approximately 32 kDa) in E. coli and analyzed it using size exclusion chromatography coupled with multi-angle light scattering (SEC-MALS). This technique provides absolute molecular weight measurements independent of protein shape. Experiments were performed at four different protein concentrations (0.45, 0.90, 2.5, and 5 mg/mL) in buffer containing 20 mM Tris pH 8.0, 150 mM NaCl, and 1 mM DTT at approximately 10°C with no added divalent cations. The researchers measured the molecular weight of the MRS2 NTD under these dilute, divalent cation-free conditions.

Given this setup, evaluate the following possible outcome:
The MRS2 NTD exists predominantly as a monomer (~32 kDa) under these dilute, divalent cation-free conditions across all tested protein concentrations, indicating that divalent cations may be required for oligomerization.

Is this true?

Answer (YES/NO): NO